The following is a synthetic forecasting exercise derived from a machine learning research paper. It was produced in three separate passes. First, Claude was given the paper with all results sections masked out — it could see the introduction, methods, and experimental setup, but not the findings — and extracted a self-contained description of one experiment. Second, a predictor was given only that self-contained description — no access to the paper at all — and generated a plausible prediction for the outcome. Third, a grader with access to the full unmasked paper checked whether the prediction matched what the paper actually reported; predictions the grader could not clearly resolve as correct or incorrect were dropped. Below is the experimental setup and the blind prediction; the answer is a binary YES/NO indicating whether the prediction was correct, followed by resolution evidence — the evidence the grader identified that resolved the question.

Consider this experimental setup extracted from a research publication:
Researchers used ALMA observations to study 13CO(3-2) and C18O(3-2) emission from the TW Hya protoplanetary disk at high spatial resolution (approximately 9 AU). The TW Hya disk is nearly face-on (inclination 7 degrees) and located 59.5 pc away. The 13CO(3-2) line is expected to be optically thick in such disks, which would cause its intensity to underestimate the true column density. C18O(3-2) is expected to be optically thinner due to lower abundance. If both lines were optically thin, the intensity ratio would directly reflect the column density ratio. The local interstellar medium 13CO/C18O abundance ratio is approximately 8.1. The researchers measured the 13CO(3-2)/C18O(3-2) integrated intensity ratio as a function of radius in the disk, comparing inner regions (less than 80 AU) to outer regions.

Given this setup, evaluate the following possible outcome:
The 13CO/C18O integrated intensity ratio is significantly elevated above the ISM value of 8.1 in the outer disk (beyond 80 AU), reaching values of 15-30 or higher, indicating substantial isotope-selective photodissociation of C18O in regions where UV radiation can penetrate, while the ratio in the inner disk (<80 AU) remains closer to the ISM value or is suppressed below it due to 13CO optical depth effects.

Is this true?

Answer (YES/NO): NO